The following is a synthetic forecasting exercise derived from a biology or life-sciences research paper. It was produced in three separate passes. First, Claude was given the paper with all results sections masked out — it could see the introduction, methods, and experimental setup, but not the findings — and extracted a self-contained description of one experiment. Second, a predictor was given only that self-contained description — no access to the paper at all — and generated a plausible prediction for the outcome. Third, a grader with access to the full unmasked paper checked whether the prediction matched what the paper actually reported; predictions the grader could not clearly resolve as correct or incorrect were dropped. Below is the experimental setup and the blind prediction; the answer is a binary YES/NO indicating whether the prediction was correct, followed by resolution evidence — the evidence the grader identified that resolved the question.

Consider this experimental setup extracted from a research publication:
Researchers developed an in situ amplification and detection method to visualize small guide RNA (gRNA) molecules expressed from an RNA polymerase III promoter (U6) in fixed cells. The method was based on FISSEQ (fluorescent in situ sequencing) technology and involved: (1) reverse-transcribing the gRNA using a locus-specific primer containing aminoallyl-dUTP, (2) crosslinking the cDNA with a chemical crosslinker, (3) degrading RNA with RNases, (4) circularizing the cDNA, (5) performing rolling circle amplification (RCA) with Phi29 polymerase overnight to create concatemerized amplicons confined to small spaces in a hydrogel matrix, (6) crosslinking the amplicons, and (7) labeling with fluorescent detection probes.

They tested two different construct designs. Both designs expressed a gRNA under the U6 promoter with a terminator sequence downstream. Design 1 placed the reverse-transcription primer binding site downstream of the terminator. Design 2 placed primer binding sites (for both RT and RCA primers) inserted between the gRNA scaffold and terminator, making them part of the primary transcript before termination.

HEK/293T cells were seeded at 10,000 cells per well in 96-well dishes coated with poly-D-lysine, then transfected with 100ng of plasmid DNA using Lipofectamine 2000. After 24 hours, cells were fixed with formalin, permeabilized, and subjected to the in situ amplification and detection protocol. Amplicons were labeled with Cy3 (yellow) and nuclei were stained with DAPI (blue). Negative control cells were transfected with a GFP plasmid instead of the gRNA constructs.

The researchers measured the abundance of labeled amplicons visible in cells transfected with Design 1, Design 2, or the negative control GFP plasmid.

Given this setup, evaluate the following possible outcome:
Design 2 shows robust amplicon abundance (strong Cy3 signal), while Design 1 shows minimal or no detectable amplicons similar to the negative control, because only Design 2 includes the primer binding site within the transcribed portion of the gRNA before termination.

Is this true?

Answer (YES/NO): YES